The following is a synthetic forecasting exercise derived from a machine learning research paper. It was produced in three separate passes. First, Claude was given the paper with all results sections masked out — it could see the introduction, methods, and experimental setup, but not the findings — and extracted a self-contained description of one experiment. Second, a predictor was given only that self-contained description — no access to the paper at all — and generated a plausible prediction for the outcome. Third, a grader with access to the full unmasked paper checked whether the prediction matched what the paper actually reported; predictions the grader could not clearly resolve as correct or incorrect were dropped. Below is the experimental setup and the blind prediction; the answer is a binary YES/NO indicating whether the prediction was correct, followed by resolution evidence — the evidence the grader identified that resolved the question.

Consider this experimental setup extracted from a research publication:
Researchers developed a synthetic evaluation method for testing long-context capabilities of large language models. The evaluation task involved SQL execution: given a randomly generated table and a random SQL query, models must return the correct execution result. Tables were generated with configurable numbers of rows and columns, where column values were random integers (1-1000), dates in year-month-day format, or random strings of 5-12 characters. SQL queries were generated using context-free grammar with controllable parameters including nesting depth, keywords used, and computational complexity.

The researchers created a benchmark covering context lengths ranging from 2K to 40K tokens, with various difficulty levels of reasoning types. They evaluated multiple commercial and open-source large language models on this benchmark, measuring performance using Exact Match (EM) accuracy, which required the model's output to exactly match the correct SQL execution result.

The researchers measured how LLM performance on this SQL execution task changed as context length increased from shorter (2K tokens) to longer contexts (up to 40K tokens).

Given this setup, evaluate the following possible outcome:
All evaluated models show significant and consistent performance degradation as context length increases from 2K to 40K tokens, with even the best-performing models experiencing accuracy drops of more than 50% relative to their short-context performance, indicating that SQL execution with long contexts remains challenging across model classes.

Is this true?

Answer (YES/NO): NO